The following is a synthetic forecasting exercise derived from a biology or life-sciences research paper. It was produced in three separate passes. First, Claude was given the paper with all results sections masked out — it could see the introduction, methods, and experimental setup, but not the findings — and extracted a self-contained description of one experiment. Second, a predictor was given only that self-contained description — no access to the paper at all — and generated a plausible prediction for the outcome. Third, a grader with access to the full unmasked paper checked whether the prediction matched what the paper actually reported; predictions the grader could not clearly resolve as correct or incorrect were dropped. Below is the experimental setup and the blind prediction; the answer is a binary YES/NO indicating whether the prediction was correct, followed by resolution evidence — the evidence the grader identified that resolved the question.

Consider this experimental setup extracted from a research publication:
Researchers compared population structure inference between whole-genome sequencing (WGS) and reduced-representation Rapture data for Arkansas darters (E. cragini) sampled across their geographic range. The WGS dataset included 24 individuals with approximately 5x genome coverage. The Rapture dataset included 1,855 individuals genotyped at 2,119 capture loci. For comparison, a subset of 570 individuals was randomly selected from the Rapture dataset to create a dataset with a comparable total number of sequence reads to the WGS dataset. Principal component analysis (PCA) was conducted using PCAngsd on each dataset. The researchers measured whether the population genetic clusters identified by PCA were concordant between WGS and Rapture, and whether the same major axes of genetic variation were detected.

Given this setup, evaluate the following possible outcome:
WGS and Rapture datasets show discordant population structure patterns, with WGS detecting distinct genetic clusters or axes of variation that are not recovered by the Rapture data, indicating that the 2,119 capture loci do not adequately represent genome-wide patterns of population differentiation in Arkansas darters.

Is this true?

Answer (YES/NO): NO